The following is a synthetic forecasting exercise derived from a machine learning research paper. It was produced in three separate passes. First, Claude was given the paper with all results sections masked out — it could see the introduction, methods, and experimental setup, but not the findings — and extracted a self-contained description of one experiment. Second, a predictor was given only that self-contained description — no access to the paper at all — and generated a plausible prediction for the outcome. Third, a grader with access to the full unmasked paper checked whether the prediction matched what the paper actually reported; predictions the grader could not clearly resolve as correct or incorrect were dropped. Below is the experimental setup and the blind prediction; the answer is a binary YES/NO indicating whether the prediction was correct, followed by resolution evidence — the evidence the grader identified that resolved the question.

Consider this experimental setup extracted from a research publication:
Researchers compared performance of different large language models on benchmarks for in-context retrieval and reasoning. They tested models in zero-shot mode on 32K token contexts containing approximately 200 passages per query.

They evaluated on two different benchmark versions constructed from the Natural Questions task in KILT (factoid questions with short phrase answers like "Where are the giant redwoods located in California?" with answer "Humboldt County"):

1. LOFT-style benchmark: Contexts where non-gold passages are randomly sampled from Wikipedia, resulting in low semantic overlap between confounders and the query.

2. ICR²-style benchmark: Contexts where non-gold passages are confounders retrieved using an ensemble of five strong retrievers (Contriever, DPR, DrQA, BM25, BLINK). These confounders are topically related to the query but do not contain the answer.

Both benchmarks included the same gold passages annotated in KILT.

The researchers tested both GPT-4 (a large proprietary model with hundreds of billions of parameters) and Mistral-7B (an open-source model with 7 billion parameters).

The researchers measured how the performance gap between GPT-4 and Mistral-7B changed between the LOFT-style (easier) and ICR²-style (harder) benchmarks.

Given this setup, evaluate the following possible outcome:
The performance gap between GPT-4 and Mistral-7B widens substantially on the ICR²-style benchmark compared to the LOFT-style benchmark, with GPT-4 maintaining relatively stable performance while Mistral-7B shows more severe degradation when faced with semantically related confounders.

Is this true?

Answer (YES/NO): NO